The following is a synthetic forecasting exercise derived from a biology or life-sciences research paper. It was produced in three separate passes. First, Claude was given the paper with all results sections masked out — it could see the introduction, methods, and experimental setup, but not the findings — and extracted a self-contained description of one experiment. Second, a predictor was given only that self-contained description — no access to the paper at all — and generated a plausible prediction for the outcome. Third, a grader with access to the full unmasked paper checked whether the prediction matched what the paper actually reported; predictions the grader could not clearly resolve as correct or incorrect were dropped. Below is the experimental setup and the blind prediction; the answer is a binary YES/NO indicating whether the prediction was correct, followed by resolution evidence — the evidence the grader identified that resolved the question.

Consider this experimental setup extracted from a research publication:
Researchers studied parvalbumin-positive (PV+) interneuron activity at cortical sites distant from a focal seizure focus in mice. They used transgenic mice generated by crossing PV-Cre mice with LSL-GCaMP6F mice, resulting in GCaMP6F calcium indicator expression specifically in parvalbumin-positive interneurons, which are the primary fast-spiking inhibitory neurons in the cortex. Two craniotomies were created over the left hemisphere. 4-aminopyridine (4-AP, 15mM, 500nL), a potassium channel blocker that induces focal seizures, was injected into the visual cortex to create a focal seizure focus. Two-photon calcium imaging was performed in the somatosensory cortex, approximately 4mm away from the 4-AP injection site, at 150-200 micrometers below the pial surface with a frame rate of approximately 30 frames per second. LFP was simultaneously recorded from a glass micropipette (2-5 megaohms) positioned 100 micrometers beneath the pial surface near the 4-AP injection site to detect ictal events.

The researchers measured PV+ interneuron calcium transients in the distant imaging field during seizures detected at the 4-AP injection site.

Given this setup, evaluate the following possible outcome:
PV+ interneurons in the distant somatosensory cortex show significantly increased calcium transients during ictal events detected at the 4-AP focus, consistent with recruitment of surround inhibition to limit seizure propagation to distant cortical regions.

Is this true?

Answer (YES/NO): YES